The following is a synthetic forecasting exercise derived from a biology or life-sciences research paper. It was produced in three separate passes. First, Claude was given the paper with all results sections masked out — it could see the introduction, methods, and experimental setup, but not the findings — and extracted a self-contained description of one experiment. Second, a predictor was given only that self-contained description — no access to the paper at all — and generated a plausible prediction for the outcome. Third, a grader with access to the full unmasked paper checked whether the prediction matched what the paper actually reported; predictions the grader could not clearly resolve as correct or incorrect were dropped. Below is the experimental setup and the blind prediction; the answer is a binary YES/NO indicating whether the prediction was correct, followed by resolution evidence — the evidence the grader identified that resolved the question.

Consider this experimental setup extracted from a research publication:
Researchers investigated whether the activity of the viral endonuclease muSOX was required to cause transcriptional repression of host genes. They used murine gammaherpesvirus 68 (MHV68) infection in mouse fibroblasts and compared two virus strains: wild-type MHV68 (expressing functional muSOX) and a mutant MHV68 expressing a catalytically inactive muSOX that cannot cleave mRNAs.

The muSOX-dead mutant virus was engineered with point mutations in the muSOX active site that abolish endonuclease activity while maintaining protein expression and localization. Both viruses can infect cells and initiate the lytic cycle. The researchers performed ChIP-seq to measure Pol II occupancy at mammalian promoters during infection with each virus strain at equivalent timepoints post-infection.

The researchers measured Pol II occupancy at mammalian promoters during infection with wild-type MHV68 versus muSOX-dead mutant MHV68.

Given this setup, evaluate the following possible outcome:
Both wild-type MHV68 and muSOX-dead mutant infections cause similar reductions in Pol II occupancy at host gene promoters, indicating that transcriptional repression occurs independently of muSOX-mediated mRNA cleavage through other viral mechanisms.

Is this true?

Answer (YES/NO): NO